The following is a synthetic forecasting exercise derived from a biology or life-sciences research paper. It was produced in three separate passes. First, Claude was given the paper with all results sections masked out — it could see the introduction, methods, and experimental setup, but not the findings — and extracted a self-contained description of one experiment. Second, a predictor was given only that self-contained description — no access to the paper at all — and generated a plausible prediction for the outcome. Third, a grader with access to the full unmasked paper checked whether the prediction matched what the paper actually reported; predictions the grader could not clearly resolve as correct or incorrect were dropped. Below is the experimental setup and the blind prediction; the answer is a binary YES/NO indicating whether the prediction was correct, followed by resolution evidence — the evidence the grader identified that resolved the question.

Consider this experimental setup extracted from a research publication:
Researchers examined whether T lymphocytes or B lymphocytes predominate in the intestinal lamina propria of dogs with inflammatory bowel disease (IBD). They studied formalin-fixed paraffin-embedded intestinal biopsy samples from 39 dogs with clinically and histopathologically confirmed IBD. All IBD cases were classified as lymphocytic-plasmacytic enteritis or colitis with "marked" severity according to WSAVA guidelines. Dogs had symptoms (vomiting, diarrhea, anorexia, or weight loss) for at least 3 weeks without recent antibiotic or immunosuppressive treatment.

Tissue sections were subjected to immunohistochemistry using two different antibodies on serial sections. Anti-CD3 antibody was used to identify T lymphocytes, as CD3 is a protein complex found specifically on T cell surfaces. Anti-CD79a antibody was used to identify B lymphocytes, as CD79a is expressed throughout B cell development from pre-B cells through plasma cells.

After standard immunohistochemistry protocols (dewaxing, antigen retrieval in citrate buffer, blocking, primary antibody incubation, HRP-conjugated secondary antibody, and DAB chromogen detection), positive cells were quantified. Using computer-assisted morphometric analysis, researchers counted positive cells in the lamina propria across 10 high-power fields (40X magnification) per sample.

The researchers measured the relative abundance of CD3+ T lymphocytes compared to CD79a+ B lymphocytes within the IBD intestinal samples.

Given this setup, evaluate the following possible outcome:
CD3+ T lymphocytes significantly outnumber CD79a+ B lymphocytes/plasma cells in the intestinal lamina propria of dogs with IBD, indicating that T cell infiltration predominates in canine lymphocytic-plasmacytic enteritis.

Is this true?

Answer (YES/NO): YES